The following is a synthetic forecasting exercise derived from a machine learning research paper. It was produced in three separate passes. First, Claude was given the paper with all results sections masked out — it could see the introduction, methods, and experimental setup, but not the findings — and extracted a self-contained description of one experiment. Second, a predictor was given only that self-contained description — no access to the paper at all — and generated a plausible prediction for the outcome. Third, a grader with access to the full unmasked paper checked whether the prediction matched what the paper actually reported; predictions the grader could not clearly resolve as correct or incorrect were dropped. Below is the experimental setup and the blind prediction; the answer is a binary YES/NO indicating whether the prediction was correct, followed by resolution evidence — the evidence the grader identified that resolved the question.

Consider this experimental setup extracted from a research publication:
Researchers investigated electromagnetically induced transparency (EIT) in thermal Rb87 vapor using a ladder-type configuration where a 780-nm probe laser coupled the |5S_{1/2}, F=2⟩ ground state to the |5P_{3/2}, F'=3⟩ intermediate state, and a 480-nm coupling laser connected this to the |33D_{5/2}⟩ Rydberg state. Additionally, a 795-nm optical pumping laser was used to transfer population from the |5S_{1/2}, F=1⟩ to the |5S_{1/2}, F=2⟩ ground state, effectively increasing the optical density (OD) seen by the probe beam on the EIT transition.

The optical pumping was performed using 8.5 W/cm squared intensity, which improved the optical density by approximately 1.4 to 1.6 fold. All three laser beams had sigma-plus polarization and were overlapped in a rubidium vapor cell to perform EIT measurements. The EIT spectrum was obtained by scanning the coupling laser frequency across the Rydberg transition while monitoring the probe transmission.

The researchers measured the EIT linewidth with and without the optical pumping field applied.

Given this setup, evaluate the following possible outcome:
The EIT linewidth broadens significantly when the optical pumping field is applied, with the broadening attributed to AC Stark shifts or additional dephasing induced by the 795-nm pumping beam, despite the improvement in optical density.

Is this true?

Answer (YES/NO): NO